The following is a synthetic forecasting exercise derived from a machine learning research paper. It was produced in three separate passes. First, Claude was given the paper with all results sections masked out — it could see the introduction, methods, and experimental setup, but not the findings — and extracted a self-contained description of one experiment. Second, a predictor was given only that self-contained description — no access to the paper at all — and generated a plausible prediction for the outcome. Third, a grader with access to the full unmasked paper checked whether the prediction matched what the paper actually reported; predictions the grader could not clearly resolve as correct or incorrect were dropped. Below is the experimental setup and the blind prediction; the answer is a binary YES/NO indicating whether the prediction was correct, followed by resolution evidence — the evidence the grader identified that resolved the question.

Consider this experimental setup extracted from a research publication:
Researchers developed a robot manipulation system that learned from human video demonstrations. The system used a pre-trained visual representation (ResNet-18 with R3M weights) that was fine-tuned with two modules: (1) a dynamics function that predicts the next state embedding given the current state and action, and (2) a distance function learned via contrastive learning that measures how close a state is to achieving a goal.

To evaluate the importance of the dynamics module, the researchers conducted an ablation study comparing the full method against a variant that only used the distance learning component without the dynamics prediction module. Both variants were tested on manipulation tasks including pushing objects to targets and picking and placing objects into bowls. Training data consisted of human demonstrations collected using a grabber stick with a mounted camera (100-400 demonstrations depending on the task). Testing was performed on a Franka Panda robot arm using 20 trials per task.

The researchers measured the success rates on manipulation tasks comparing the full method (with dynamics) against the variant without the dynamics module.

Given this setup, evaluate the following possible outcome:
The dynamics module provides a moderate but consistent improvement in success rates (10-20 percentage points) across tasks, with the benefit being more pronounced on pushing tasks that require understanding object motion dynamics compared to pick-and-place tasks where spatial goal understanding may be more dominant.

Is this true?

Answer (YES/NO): NO